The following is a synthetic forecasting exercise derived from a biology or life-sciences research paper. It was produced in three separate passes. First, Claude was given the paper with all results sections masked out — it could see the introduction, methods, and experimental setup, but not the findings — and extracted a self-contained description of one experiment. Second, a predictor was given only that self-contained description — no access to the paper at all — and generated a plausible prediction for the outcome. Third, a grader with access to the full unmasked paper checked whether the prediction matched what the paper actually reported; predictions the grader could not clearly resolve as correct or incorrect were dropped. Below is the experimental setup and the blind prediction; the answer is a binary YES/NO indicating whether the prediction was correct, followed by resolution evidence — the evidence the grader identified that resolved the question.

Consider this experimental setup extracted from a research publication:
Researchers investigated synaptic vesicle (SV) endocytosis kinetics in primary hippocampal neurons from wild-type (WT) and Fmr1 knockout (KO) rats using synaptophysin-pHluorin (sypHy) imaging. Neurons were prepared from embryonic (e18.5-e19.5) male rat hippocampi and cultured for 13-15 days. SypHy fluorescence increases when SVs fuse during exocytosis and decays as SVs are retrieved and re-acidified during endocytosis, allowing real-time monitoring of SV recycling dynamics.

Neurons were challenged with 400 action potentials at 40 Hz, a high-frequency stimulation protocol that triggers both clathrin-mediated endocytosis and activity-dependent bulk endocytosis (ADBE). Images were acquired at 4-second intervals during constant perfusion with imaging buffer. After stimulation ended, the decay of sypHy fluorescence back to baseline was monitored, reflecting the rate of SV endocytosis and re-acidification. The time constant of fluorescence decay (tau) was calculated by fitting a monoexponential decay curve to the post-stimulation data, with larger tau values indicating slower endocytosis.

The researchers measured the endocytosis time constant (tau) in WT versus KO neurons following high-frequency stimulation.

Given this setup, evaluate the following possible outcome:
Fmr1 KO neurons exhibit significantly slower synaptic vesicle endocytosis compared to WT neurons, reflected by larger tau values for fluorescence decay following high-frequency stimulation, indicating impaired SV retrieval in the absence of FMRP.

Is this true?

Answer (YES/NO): NO